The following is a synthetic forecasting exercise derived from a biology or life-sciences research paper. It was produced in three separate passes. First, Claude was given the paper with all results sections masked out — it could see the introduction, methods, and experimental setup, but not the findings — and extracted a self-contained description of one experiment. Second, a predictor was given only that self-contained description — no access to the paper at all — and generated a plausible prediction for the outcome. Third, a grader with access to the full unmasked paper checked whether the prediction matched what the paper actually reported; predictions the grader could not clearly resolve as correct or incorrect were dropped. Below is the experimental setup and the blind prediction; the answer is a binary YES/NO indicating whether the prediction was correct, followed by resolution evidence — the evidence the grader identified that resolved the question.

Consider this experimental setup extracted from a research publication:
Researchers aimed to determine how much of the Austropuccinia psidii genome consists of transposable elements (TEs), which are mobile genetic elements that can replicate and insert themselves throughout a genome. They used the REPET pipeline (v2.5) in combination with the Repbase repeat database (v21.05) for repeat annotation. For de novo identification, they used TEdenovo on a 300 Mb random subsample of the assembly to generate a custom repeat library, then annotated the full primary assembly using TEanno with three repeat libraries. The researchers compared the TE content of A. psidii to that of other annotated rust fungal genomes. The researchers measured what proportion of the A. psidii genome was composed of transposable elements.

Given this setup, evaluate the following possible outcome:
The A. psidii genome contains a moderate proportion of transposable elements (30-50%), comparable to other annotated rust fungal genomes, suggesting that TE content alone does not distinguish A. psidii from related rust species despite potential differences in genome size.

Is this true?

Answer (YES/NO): NO